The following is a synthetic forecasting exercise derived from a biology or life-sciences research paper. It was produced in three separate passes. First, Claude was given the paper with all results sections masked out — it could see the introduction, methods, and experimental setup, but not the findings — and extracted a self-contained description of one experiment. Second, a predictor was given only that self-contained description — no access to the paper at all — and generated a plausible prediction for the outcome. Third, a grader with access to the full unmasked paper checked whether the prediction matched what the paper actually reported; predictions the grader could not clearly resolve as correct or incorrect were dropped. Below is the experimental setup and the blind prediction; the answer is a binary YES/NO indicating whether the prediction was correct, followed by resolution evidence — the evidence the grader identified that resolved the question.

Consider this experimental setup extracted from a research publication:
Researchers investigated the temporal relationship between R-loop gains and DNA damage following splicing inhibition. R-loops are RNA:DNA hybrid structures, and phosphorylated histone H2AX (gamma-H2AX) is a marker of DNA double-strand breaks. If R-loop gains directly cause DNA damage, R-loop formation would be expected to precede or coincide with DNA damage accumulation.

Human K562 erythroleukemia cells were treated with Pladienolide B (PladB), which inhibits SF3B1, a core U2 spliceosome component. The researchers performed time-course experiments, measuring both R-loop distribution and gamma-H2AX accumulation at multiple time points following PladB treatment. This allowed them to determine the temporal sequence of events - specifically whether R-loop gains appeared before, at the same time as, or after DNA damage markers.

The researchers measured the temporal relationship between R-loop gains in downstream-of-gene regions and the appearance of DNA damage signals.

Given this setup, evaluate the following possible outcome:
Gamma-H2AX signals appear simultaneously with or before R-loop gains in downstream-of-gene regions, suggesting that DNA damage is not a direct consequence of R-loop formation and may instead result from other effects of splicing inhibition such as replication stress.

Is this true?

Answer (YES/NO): NO